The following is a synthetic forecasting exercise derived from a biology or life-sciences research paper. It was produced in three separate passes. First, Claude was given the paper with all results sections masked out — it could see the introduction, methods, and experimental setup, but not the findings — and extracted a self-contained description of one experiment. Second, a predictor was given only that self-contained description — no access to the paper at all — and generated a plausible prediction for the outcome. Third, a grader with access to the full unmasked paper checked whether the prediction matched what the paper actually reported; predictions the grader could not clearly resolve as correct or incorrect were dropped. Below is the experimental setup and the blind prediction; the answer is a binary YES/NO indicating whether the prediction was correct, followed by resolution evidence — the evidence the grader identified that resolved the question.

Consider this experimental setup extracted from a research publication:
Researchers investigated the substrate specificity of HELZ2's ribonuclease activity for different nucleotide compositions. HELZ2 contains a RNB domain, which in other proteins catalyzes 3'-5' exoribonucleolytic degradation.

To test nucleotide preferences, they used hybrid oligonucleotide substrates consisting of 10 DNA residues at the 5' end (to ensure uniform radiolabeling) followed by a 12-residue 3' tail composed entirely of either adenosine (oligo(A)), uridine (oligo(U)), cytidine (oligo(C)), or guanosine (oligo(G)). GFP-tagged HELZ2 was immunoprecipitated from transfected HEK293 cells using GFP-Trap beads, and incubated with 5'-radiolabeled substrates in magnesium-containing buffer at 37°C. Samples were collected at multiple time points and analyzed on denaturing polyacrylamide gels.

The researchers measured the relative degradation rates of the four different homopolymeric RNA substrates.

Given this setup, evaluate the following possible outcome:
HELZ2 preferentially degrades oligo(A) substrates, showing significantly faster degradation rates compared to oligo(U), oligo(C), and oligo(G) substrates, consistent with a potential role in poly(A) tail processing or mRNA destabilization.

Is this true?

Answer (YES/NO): NO